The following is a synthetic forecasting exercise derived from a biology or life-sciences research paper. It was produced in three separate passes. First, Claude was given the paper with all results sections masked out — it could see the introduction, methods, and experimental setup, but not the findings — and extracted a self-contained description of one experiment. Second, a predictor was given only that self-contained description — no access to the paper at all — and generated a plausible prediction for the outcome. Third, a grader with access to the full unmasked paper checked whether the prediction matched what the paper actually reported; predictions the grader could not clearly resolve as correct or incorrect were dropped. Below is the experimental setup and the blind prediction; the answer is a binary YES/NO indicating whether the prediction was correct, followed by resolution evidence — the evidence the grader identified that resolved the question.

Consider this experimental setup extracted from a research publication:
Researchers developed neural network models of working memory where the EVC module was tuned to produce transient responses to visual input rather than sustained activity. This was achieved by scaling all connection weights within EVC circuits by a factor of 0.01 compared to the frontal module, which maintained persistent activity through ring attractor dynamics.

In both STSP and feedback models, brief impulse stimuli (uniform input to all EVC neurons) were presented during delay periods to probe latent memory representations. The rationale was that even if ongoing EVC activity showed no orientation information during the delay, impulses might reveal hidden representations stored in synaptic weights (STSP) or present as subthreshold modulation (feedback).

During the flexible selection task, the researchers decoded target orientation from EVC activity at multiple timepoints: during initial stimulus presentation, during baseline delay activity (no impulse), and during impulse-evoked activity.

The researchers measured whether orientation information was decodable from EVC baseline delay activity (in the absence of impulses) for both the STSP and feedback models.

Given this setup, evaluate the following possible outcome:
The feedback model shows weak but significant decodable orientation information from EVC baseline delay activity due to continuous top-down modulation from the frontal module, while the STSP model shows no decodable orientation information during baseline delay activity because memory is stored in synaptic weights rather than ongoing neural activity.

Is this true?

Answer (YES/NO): NO